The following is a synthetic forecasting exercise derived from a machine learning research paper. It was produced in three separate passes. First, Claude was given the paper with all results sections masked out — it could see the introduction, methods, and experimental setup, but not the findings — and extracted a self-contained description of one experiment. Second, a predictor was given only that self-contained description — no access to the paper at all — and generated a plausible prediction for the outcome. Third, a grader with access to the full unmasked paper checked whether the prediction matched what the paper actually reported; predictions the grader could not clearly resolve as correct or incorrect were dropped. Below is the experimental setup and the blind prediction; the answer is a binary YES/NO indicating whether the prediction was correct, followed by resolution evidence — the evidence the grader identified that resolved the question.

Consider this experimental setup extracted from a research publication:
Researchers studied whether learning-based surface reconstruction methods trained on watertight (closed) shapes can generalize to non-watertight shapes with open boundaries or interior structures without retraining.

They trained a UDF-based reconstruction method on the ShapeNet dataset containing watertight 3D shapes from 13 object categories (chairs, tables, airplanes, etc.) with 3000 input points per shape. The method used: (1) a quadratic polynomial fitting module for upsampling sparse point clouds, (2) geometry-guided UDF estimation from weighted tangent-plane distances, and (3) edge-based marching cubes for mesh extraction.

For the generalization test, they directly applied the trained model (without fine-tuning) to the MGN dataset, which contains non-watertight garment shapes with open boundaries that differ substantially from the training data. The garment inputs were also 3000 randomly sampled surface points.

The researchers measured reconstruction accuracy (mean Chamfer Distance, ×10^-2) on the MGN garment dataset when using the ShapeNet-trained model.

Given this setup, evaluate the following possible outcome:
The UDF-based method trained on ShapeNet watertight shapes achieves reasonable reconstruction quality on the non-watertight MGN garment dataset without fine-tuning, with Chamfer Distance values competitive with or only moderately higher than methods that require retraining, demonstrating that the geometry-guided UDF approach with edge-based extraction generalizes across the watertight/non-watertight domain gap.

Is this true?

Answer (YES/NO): YES